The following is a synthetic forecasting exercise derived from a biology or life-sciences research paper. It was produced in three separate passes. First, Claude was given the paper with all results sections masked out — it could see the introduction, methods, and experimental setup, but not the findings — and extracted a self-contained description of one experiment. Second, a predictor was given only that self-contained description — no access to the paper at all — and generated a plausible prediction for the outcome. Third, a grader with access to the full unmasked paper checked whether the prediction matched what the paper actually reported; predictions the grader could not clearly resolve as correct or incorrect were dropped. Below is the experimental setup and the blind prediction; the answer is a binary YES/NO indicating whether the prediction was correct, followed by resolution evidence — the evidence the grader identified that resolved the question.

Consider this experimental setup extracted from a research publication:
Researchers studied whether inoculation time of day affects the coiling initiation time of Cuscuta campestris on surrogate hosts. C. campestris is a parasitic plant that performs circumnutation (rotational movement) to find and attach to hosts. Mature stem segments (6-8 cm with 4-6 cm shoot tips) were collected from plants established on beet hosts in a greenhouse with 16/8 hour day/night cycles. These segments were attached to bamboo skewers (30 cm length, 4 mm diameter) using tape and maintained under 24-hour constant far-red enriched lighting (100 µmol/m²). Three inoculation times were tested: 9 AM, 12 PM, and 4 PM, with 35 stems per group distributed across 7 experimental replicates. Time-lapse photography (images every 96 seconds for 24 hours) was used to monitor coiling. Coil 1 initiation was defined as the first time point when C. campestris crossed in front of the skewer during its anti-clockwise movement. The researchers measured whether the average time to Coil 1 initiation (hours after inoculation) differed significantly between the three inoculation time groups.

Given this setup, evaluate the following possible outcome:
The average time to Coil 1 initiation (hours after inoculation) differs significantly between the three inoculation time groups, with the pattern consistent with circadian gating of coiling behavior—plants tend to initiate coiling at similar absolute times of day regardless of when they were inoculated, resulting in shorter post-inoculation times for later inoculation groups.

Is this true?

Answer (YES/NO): NO